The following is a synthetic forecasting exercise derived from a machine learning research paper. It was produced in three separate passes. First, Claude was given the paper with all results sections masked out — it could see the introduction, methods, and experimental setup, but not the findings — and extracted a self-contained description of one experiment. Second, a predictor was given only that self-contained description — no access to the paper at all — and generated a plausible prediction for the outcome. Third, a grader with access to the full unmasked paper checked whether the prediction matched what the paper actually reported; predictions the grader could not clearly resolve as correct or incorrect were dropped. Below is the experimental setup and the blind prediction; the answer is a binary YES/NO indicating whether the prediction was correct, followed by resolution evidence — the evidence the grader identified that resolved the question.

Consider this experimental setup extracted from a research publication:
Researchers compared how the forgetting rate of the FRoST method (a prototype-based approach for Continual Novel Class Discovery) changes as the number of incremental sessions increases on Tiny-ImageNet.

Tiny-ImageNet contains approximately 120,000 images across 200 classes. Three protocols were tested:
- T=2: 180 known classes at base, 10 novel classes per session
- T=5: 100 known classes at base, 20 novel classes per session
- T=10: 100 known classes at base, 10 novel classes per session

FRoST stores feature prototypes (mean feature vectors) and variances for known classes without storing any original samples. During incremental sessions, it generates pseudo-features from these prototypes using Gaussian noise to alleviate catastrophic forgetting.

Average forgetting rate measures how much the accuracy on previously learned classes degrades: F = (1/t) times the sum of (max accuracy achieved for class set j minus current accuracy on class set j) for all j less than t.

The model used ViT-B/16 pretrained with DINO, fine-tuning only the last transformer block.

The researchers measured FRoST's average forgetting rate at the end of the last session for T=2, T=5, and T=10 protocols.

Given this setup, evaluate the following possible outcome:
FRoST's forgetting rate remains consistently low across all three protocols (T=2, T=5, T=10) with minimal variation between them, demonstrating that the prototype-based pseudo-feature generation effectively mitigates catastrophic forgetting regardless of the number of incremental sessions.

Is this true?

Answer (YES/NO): NO